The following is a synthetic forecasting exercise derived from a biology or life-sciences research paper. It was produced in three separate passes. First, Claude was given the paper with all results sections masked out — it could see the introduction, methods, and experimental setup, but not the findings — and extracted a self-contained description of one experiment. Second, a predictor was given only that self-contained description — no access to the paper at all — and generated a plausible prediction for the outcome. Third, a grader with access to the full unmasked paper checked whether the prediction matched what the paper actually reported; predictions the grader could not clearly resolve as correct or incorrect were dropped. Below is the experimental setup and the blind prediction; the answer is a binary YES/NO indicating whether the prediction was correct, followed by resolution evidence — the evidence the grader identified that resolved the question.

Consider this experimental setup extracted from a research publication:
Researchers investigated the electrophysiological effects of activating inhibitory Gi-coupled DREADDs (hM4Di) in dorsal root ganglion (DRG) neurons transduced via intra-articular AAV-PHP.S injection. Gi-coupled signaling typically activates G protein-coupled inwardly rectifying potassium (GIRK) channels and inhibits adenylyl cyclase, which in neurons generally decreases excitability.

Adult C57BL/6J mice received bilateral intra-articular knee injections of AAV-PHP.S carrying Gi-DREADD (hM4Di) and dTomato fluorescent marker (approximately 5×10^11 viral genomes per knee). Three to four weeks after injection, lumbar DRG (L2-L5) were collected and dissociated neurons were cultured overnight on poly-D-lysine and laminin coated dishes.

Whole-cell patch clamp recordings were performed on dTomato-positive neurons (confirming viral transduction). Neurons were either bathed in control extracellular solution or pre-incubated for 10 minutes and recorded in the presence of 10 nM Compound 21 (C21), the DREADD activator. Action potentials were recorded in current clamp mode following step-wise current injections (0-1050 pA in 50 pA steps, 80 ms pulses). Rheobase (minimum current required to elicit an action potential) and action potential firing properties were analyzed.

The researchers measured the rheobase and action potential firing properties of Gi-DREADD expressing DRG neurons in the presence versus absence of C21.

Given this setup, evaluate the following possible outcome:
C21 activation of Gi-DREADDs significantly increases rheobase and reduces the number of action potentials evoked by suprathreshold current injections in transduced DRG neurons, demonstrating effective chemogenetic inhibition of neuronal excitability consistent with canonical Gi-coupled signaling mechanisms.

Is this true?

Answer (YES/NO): NO